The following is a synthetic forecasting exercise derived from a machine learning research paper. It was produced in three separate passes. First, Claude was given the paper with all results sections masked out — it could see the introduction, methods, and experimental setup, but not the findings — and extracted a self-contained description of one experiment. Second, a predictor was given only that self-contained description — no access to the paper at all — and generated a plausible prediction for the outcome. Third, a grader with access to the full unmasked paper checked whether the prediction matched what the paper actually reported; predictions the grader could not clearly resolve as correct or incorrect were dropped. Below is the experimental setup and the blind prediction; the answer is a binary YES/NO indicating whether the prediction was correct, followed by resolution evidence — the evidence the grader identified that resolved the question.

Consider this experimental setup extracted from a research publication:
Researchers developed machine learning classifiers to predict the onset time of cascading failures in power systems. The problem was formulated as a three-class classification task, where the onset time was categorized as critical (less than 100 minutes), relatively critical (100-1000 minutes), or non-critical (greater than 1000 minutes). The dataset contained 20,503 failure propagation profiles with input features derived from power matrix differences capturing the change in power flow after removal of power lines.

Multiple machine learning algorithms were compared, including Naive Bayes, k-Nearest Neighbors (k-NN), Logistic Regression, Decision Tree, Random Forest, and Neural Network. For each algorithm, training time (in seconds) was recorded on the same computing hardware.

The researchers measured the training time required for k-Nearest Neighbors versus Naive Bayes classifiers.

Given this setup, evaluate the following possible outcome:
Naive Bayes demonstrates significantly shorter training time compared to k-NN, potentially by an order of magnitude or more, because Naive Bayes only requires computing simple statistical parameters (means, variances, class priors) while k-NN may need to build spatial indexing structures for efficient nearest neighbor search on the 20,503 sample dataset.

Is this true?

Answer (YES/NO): NO